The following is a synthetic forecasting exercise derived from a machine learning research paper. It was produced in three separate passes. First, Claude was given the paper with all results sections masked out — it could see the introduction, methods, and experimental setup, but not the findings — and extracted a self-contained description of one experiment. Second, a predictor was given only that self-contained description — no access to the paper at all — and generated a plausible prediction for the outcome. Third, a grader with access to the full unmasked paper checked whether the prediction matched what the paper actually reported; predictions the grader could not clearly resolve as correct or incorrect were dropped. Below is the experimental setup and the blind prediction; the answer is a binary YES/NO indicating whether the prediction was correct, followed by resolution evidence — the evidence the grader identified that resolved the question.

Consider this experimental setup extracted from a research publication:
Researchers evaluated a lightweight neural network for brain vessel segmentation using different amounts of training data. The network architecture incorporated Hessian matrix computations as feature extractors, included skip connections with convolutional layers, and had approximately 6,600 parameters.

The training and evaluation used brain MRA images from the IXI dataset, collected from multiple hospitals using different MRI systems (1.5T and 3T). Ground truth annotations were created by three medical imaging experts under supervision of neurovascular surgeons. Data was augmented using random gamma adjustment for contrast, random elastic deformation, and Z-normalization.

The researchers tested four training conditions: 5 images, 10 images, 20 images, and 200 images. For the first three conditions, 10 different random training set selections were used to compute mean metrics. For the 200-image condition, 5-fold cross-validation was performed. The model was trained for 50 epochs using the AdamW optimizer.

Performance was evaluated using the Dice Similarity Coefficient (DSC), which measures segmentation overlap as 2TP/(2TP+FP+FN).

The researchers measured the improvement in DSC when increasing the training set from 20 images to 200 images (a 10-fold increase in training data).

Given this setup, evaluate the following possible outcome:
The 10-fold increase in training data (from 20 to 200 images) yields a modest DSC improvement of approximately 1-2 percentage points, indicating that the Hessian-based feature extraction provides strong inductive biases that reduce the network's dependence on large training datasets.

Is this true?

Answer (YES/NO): NO